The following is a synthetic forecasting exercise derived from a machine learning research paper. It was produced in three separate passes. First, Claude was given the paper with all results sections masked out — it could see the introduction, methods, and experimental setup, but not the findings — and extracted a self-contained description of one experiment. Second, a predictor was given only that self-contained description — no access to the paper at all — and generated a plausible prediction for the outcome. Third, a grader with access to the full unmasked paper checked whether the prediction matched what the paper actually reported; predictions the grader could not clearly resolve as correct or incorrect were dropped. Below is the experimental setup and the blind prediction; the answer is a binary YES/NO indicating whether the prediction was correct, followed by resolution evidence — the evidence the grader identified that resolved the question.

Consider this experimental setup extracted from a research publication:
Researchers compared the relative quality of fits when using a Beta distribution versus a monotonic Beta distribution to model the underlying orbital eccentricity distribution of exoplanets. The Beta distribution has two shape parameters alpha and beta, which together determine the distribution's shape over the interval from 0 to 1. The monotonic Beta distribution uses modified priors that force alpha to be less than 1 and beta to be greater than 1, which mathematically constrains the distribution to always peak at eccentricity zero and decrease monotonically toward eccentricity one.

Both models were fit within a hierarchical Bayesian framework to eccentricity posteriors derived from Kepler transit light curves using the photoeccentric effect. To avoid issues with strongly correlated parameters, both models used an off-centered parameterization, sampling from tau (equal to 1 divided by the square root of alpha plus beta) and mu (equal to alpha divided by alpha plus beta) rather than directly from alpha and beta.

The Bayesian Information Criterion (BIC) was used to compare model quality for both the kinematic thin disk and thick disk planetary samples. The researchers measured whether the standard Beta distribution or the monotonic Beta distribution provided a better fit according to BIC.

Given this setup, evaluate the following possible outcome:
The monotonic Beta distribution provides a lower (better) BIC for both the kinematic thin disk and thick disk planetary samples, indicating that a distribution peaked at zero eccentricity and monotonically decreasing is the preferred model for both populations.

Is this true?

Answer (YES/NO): NO